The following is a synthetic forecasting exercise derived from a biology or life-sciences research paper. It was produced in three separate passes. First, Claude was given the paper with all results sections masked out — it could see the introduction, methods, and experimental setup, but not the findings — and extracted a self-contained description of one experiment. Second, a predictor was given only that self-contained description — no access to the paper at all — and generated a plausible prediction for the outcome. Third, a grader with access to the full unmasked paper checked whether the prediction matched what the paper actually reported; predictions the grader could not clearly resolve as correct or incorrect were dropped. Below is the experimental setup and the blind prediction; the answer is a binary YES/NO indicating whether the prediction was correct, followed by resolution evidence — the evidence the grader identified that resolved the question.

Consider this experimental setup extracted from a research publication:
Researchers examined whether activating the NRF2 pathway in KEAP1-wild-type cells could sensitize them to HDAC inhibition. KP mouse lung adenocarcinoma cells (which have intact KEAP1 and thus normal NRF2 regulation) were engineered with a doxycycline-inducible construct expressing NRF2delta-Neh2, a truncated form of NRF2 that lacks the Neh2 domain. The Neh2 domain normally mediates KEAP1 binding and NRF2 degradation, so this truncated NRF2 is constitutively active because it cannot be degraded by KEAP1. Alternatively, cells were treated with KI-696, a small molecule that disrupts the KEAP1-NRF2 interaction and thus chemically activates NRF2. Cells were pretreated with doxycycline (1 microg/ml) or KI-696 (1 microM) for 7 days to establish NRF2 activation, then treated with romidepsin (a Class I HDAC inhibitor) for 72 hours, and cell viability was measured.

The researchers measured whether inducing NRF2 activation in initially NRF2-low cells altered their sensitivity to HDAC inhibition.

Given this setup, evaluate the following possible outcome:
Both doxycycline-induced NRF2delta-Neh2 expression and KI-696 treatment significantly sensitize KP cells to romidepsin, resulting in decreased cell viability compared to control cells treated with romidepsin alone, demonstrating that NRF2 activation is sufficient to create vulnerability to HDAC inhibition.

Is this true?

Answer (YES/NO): YES